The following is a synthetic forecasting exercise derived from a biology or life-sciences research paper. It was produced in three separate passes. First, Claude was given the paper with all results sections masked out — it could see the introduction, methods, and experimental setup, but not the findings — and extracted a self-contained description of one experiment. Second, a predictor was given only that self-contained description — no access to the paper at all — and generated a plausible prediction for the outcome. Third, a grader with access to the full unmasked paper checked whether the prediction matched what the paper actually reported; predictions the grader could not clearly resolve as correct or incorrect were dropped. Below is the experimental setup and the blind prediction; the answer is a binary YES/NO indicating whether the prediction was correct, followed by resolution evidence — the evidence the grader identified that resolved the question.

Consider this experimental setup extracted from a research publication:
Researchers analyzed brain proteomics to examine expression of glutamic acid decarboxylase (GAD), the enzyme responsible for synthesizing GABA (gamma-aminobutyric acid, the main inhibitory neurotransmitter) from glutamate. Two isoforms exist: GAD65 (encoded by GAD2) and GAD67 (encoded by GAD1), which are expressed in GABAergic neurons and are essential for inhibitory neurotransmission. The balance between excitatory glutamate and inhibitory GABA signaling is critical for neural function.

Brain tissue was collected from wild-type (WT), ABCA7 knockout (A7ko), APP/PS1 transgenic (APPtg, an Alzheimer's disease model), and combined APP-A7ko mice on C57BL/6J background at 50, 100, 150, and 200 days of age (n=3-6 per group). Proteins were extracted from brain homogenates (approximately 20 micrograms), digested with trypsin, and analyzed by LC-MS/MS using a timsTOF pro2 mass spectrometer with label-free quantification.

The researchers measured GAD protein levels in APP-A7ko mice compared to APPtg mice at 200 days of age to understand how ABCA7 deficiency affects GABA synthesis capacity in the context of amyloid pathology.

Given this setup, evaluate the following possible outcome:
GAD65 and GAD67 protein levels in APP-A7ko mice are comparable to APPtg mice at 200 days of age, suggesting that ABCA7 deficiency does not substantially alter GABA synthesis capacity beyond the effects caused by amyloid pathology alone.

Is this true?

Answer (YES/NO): NO